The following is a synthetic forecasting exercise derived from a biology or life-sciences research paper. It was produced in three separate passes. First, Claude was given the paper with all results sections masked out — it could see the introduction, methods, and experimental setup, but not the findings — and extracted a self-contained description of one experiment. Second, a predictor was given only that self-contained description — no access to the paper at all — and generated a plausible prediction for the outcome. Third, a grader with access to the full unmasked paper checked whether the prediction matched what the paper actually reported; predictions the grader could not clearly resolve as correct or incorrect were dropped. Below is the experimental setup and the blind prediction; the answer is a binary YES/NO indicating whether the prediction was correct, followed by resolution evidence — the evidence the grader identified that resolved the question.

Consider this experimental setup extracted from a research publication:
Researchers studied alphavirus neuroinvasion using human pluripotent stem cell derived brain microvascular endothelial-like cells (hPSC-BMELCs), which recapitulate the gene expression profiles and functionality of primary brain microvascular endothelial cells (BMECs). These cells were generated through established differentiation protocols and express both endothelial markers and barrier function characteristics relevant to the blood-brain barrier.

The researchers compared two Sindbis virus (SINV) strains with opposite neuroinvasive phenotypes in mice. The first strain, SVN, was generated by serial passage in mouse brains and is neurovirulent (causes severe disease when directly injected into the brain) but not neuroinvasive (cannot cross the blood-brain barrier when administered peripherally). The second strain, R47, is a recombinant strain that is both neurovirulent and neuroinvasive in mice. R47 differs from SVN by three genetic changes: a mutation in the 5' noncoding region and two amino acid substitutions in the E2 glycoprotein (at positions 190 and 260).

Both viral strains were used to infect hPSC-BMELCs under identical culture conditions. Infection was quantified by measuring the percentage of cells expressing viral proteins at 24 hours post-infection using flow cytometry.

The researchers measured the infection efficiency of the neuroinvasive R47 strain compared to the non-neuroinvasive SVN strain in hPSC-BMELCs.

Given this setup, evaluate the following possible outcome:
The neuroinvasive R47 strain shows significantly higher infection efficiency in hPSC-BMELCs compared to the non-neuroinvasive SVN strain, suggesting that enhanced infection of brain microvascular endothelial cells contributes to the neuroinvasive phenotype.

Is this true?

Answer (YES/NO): YES